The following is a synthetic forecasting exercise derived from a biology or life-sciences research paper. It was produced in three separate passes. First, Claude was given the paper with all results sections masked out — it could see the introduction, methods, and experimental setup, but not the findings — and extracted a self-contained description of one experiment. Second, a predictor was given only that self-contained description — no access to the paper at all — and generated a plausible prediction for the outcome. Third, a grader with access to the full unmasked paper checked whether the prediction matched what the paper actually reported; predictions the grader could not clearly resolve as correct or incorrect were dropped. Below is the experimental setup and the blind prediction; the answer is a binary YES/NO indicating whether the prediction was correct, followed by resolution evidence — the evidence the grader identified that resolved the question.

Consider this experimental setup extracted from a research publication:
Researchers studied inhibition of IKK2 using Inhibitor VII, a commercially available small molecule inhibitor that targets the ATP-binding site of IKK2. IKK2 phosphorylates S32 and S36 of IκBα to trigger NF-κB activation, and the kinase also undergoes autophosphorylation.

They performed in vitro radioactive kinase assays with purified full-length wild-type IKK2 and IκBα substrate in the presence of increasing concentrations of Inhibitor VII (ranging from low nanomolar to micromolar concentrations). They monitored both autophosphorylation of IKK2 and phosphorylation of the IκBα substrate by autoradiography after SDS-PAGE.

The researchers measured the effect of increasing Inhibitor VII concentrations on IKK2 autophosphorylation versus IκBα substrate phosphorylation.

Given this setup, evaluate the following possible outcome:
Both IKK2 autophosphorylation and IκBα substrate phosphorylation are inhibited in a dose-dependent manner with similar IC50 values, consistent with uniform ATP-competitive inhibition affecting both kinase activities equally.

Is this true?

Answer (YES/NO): YES